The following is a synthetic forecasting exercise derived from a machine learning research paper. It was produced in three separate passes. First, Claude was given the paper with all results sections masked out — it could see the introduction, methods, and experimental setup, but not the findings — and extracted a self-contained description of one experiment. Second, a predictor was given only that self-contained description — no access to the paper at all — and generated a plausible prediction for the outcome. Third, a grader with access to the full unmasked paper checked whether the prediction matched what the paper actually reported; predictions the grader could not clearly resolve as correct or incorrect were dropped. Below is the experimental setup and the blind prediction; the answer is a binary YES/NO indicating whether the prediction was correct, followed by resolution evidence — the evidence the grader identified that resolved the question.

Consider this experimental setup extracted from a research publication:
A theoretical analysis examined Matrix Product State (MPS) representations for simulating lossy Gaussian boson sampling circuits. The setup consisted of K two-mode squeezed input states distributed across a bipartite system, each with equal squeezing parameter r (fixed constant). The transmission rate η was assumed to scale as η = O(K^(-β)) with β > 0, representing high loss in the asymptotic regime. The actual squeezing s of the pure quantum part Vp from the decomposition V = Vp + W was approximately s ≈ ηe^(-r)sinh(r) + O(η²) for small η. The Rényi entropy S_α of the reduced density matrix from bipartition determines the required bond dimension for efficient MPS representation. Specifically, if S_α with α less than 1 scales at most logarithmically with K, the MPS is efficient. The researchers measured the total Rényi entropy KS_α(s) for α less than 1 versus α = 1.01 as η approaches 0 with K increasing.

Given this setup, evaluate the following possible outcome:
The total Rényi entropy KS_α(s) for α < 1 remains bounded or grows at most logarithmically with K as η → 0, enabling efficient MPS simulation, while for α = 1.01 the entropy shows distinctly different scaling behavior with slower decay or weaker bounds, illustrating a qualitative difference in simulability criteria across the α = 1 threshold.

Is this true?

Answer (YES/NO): YES